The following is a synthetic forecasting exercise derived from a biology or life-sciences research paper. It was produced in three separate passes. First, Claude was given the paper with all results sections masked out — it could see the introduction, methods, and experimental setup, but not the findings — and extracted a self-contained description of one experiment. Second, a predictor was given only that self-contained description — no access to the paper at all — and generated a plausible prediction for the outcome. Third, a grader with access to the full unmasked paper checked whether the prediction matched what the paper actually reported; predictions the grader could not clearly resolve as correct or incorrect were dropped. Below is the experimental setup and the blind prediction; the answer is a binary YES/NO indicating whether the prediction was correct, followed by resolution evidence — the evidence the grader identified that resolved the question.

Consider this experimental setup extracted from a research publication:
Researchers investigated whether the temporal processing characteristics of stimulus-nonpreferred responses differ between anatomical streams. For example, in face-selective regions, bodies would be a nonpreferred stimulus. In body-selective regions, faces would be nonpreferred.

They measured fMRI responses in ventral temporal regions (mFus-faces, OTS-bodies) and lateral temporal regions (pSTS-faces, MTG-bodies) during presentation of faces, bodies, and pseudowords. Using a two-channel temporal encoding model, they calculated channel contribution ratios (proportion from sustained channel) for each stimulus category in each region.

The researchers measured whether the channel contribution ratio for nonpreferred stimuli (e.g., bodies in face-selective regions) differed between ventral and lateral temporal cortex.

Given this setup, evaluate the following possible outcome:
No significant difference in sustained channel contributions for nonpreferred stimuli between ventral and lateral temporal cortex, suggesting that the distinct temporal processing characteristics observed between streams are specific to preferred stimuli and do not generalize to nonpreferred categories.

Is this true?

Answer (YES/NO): NO